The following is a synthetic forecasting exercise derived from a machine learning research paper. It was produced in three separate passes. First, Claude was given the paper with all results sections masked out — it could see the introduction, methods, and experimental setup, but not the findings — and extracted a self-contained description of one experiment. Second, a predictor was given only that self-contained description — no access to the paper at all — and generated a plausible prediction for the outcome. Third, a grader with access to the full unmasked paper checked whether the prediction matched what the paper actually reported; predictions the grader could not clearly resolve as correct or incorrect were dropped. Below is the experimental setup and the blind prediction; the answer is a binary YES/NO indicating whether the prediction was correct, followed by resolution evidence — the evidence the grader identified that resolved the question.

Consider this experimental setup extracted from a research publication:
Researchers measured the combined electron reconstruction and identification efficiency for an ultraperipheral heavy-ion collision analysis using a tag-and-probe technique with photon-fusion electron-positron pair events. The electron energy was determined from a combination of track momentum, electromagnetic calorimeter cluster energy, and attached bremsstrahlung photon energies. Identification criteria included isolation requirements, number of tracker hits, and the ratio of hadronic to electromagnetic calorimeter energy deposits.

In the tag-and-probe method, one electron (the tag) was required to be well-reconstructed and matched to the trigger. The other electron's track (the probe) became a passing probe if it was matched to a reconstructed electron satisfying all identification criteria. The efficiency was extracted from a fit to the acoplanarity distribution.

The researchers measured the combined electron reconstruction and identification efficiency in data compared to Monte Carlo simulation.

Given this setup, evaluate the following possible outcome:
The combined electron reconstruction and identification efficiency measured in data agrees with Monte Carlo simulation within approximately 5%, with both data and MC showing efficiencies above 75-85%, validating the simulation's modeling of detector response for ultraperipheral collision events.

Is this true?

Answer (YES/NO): NO